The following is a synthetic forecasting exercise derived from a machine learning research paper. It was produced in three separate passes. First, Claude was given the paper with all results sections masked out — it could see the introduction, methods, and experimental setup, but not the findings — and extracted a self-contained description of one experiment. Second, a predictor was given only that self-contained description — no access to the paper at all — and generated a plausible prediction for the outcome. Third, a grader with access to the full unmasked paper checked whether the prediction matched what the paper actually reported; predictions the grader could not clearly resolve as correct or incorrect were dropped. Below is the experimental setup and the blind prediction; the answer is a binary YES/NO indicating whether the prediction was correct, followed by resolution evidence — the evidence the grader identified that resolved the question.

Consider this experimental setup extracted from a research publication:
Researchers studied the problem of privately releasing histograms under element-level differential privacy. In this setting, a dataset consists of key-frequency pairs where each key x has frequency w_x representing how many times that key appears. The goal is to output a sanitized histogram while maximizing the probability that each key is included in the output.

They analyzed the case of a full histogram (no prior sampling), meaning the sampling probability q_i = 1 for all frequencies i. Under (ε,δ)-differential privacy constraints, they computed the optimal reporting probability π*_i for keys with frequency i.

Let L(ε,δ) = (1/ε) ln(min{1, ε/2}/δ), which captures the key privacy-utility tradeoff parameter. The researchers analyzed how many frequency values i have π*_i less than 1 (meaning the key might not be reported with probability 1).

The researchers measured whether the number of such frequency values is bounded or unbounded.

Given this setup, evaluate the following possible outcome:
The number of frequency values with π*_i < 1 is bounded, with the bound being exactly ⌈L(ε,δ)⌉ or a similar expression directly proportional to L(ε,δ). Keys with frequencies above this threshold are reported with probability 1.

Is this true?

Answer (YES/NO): YES